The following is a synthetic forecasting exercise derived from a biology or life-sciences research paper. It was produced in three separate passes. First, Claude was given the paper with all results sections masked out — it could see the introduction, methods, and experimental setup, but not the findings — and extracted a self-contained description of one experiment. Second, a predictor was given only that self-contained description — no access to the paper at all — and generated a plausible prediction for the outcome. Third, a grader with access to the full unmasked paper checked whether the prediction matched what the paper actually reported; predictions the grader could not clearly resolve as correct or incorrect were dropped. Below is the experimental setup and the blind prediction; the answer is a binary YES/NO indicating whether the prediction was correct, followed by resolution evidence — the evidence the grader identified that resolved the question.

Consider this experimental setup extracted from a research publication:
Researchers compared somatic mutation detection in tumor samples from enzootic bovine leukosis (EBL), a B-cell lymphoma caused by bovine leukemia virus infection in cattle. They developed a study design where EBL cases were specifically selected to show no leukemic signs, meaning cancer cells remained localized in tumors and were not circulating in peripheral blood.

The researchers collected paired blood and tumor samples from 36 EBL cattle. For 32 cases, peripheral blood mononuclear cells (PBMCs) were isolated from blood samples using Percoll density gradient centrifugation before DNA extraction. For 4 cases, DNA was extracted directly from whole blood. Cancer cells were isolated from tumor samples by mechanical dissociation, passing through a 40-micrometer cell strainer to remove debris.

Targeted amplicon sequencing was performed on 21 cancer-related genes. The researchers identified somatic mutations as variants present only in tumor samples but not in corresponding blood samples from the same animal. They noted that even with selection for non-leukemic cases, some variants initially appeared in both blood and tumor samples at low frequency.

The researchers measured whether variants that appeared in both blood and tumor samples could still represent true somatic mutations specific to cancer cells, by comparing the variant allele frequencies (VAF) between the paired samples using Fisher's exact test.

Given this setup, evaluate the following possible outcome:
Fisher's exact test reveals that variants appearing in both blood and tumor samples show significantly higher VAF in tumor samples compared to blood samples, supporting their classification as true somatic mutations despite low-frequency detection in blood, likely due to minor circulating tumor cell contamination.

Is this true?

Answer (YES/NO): YES